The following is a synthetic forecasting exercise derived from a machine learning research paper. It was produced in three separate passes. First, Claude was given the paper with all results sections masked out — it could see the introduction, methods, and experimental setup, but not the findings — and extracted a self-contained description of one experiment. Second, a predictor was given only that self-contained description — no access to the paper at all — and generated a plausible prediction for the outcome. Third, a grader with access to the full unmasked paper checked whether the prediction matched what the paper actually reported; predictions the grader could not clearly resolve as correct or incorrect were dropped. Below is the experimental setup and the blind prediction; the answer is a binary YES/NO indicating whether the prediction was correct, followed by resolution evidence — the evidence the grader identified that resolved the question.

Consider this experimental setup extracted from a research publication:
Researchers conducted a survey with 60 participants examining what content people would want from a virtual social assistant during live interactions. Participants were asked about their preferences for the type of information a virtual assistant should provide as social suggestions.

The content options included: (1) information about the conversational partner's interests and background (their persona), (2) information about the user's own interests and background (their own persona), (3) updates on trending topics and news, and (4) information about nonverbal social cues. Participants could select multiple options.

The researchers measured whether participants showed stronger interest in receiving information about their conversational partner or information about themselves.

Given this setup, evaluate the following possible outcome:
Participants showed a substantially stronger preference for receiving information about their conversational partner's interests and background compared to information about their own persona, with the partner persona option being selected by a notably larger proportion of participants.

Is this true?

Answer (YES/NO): YES